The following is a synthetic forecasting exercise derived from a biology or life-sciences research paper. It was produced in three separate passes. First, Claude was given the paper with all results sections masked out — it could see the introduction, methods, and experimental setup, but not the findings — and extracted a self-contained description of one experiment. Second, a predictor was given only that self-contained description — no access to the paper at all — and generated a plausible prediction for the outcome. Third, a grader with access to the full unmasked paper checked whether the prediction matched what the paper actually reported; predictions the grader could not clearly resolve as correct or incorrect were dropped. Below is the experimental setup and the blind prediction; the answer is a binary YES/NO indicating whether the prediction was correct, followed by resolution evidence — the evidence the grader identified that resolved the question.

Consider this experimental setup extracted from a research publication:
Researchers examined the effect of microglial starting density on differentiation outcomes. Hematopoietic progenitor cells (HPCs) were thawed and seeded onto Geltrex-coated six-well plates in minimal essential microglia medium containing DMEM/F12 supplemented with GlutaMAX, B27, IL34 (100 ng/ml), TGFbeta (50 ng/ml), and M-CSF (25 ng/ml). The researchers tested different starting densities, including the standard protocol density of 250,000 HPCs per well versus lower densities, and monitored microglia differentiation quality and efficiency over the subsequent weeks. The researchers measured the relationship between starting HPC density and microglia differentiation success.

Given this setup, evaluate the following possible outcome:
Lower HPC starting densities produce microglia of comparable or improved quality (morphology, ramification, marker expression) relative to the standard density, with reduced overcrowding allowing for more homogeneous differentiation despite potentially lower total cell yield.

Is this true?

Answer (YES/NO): NO